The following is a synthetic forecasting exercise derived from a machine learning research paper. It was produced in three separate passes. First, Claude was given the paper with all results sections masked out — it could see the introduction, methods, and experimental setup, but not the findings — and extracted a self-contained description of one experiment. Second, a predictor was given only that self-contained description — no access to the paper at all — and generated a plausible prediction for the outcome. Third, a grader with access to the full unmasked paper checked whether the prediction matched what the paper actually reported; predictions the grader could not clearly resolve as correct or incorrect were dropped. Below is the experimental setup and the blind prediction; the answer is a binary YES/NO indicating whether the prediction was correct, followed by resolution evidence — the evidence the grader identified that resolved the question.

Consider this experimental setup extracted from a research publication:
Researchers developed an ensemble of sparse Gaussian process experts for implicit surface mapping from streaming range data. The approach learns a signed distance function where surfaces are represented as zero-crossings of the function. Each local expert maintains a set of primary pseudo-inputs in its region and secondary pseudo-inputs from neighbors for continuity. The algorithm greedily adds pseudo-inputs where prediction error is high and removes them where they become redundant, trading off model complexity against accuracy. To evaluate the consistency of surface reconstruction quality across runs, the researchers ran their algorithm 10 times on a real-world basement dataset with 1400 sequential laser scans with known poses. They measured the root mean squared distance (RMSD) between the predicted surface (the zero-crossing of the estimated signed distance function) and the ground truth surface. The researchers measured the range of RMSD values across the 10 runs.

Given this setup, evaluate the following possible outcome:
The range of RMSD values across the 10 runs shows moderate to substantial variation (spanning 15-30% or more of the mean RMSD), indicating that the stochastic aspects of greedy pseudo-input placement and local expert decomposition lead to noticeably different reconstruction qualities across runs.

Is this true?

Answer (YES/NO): YES